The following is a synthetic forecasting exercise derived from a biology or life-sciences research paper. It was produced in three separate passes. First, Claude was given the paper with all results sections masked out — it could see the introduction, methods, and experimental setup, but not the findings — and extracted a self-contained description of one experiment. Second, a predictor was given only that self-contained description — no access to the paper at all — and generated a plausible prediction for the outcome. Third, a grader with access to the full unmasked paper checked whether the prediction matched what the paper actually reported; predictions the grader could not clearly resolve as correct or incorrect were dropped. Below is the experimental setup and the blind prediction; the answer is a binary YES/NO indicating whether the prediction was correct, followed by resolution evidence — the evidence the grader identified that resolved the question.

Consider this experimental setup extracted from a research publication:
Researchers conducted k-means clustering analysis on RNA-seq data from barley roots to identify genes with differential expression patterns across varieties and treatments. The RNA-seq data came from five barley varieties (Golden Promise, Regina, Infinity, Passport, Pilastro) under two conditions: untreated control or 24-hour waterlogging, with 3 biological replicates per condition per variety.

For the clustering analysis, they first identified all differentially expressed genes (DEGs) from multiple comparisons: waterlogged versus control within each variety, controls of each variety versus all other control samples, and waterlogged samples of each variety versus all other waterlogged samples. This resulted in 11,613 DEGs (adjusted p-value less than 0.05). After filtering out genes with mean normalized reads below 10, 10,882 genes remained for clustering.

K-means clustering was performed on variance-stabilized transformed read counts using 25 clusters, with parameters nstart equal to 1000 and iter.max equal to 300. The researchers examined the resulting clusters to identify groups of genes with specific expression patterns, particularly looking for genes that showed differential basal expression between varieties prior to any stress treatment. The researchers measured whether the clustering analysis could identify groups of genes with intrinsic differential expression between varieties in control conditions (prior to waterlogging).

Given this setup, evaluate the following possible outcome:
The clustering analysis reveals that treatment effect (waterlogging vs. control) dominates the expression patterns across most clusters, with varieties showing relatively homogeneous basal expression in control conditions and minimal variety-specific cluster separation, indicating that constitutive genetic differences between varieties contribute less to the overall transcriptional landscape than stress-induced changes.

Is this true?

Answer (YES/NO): NO